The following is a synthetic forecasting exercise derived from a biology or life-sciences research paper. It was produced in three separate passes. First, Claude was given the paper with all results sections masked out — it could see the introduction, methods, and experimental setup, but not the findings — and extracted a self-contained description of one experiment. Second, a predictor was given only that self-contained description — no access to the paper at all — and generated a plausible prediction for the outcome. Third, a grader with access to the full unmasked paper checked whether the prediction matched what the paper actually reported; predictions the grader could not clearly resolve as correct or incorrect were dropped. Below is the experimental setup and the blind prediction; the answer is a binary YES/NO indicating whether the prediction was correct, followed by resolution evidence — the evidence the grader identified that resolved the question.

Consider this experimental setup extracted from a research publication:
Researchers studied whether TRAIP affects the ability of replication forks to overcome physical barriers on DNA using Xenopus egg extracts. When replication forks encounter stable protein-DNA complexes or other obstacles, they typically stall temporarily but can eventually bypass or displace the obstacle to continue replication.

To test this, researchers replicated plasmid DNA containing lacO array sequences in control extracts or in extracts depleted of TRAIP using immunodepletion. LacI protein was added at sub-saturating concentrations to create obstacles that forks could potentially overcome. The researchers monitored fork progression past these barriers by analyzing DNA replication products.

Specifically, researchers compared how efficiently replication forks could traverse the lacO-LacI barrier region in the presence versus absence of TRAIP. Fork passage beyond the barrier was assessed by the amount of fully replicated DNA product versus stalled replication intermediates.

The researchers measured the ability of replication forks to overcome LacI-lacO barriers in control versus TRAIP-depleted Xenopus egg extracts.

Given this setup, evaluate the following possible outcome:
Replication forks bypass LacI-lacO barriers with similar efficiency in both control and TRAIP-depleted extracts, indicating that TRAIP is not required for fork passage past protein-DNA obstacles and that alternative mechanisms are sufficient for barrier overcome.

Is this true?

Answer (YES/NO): NO